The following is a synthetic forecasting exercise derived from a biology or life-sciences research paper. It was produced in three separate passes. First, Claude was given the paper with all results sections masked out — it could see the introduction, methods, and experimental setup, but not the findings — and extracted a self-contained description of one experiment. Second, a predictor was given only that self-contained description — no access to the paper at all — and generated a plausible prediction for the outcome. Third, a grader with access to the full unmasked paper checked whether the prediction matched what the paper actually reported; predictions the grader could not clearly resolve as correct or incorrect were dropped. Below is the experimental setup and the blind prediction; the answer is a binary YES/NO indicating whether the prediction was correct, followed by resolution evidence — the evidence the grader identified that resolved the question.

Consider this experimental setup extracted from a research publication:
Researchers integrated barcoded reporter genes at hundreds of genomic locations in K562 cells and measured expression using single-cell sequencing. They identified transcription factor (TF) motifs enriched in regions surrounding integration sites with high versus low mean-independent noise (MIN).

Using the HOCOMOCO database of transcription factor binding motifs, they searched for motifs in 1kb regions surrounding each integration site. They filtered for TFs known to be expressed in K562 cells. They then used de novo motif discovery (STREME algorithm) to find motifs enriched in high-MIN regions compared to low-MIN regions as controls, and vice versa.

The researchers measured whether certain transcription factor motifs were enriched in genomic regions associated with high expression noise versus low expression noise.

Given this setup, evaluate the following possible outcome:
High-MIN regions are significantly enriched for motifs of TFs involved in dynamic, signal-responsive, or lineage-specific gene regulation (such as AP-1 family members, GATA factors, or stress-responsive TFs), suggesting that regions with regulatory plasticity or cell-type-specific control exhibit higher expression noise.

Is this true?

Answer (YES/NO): NO